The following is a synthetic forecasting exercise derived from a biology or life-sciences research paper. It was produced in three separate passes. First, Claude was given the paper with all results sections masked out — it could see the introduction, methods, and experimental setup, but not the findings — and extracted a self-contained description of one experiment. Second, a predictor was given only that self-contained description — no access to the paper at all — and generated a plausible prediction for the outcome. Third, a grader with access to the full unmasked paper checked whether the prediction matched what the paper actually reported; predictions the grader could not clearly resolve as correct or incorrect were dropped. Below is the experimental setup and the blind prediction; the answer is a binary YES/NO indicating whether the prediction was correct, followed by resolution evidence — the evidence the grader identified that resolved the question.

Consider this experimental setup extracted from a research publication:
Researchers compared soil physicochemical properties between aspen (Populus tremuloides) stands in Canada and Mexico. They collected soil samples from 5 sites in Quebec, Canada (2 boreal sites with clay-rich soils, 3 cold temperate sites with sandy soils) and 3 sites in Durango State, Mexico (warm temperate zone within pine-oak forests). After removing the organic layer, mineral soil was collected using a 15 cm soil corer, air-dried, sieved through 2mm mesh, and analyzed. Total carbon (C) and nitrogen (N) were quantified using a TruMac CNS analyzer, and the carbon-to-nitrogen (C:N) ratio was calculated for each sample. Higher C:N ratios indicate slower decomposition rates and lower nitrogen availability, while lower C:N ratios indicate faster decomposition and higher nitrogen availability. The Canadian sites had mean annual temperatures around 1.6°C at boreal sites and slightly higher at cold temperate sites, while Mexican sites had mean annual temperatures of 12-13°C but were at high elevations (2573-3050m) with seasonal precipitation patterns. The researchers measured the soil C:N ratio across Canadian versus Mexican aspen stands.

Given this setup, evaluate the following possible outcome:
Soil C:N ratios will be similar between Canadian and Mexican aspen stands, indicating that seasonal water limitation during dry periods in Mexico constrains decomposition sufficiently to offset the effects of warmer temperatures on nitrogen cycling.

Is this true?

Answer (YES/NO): YES